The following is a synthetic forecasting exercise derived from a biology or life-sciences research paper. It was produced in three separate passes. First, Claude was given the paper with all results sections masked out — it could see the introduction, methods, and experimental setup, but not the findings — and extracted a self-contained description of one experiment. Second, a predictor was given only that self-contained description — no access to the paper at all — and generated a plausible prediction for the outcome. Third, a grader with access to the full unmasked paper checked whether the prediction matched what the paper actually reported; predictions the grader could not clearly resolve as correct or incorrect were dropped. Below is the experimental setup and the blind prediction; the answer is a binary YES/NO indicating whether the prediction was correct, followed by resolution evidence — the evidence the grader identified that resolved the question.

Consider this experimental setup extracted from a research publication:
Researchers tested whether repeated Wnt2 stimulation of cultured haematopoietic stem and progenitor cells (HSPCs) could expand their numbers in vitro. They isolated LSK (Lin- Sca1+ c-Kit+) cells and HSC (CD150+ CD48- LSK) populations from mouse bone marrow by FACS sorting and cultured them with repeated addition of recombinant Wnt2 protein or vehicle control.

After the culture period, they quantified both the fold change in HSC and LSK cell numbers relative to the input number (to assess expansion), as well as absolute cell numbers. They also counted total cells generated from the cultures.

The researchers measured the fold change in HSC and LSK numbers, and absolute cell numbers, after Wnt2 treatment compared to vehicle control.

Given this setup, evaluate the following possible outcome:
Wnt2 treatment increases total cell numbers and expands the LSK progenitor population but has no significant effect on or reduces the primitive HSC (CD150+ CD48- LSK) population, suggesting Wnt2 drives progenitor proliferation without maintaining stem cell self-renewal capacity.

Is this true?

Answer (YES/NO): NO